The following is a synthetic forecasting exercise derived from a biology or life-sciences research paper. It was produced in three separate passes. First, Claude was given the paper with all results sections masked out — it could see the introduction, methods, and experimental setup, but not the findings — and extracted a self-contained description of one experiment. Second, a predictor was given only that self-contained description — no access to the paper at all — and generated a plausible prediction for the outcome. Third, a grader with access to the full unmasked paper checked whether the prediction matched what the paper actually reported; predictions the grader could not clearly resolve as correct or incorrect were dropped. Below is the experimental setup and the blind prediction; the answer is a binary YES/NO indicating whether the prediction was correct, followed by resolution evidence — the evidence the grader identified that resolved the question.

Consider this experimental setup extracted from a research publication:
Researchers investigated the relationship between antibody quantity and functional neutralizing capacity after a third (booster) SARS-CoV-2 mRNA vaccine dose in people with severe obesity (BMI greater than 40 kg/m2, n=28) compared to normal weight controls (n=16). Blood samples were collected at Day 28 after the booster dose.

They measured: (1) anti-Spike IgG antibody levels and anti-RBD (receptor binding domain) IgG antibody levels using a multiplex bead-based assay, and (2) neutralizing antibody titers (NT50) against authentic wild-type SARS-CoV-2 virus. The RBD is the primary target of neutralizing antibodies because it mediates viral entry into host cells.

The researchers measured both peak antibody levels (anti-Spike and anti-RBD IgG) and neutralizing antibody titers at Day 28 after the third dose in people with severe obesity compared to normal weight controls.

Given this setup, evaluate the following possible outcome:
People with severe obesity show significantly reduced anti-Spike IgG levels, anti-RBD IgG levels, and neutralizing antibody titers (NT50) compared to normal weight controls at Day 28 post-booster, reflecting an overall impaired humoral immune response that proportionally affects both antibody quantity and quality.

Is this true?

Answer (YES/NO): NO